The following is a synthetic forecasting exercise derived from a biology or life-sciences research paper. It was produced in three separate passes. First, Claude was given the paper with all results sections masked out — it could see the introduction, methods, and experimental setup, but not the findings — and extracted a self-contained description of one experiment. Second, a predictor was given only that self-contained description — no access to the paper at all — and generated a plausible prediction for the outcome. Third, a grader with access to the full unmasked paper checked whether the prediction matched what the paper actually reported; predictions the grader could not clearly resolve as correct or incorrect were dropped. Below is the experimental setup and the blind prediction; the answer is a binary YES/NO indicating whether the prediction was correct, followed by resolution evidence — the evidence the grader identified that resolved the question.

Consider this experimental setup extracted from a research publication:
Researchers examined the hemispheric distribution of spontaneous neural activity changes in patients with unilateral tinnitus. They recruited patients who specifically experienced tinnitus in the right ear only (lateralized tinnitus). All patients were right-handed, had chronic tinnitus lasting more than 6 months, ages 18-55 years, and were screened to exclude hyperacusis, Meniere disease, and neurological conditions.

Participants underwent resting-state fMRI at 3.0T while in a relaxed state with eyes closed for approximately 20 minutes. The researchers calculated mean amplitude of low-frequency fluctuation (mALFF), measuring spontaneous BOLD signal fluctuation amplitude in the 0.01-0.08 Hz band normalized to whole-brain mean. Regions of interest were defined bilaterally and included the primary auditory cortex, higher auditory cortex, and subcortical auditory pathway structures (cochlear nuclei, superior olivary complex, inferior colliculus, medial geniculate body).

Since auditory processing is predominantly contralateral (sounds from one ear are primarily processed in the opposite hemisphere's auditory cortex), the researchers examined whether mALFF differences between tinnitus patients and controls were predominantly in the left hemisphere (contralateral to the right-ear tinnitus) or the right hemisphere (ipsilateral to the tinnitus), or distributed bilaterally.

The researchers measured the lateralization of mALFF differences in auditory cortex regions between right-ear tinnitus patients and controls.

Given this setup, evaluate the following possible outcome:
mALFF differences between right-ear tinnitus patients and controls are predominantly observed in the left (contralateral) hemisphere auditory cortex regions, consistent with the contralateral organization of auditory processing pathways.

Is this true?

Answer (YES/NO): NO